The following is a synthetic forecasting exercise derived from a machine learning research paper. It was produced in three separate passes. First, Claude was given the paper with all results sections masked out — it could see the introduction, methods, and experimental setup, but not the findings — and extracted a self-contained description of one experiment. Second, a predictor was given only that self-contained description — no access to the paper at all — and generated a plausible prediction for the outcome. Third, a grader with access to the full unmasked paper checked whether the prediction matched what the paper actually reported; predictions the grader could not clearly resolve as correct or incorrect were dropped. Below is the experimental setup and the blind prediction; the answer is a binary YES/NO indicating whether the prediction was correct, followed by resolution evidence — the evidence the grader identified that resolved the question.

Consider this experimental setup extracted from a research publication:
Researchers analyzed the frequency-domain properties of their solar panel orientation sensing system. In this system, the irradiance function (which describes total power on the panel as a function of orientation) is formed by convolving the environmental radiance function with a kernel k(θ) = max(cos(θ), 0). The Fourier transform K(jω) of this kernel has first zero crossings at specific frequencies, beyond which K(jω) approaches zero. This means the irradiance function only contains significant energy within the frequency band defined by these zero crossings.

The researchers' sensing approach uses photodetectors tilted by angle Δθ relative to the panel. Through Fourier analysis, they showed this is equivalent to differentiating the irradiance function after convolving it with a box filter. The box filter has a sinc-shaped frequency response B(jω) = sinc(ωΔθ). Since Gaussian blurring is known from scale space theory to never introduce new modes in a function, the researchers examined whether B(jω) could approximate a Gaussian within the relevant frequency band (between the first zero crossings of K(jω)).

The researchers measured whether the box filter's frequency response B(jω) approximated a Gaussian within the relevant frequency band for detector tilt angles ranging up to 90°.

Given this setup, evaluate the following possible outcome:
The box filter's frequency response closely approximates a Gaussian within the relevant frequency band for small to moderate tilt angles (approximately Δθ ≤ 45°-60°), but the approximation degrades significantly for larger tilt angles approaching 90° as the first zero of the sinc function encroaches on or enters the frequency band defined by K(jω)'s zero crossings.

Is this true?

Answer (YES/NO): NO